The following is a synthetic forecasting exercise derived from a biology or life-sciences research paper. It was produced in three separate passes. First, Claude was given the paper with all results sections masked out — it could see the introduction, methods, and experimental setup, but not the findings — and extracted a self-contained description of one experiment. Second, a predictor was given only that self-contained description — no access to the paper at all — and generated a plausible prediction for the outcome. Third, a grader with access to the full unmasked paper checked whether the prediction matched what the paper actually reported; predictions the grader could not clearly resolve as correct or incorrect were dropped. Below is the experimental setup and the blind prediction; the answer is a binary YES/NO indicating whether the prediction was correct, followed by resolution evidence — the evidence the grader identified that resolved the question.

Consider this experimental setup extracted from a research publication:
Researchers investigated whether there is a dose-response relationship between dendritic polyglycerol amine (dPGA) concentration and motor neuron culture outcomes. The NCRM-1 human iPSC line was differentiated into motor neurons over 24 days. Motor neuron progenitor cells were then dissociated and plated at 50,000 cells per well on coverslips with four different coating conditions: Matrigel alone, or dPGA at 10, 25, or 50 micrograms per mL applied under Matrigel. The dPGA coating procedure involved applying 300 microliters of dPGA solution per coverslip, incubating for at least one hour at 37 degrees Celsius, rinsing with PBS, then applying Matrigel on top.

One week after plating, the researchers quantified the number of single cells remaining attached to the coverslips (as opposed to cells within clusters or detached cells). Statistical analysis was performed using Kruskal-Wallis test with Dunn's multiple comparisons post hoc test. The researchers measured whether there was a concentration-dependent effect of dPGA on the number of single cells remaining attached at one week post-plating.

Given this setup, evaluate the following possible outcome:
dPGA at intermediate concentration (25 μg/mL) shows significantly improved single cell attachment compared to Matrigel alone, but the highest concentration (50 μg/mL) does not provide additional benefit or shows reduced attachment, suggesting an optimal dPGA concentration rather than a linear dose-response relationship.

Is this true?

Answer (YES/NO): NO